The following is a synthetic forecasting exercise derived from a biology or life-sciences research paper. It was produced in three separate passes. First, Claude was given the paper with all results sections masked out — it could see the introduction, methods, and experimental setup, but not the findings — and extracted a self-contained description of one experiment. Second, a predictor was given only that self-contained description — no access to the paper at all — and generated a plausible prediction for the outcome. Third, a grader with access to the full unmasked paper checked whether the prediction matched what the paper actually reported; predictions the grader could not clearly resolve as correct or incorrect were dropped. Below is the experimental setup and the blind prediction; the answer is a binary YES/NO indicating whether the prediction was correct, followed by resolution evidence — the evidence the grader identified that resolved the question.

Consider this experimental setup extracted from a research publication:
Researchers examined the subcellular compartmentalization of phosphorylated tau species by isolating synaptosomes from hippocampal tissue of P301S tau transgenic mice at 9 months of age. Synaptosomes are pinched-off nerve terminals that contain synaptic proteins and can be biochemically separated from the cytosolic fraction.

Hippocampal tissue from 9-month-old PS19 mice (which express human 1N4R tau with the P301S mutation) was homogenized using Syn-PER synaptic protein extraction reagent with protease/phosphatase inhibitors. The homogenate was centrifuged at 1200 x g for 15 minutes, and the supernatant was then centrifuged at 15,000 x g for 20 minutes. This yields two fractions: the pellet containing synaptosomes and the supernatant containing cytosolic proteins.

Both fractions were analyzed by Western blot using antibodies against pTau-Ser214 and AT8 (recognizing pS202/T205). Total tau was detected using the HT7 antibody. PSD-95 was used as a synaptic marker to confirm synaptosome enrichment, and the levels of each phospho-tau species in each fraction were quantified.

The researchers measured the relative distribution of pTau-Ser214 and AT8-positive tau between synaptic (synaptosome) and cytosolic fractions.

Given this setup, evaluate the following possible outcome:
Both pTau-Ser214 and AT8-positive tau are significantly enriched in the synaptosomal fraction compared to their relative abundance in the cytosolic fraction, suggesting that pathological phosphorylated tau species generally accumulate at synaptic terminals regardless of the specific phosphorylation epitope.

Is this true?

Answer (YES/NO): NO